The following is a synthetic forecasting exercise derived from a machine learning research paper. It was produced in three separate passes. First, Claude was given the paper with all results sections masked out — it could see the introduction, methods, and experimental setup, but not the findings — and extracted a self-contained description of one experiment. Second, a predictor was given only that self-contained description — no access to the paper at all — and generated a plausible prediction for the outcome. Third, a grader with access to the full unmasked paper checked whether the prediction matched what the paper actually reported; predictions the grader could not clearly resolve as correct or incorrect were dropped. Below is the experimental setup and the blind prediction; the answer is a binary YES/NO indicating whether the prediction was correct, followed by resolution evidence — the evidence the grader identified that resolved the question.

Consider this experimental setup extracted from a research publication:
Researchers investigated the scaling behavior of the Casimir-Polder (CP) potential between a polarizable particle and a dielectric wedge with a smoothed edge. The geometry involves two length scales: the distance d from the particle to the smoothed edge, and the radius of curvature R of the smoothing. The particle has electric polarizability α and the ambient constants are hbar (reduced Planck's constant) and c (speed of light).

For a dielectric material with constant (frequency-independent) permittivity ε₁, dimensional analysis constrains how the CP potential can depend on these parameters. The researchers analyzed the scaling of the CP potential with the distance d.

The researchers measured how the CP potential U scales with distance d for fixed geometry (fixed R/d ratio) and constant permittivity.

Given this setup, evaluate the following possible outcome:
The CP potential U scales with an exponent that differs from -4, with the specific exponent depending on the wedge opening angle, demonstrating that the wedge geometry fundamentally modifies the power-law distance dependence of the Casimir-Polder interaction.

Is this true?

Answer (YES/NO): NO